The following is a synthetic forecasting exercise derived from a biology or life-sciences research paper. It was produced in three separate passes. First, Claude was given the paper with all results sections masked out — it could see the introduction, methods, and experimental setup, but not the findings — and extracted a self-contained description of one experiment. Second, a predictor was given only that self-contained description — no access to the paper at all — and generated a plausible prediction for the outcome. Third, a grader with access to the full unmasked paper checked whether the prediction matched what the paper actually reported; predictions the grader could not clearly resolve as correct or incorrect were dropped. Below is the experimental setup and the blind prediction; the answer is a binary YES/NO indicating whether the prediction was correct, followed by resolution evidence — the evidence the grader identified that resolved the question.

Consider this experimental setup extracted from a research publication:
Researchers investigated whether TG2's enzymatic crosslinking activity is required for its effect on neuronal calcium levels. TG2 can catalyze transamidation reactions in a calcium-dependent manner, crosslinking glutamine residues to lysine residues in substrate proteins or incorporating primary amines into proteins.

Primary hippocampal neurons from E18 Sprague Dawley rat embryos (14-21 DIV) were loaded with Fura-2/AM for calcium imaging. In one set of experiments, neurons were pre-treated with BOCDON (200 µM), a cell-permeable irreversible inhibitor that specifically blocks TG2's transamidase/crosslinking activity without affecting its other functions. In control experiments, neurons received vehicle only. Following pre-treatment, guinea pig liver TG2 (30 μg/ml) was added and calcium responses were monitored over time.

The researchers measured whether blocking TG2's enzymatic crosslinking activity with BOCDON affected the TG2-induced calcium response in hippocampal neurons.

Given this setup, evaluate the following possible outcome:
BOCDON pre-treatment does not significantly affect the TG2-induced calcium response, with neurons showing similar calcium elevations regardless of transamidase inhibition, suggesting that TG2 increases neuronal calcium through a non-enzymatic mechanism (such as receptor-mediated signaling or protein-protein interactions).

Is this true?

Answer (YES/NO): YES